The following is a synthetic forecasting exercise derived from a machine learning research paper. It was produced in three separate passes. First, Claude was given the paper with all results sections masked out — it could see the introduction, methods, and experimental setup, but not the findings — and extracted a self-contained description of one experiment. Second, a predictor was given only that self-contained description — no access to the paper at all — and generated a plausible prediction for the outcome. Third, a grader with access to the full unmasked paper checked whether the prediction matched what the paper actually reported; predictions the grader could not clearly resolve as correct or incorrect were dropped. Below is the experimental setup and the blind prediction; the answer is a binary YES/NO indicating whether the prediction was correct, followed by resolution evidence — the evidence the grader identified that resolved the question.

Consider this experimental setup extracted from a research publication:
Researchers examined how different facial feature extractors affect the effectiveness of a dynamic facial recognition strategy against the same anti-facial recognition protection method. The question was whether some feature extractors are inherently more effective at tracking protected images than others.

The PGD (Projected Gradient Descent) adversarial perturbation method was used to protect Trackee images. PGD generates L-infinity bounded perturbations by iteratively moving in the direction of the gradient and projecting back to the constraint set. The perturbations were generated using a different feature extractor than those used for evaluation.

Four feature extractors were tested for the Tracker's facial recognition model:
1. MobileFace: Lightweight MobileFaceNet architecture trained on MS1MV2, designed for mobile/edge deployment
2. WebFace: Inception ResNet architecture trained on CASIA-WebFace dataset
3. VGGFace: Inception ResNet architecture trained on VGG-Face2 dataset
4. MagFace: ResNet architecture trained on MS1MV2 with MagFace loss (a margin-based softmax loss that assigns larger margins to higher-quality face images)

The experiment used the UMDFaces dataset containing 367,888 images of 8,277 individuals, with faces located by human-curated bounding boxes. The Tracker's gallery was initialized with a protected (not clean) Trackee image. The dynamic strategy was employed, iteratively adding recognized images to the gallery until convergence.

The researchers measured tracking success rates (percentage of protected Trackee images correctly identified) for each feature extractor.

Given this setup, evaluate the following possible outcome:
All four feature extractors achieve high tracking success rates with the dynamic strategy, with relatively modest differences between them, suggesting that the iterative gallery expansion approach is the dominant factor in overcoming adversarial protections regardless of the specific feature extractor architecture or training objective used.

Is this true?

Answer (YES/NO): NO